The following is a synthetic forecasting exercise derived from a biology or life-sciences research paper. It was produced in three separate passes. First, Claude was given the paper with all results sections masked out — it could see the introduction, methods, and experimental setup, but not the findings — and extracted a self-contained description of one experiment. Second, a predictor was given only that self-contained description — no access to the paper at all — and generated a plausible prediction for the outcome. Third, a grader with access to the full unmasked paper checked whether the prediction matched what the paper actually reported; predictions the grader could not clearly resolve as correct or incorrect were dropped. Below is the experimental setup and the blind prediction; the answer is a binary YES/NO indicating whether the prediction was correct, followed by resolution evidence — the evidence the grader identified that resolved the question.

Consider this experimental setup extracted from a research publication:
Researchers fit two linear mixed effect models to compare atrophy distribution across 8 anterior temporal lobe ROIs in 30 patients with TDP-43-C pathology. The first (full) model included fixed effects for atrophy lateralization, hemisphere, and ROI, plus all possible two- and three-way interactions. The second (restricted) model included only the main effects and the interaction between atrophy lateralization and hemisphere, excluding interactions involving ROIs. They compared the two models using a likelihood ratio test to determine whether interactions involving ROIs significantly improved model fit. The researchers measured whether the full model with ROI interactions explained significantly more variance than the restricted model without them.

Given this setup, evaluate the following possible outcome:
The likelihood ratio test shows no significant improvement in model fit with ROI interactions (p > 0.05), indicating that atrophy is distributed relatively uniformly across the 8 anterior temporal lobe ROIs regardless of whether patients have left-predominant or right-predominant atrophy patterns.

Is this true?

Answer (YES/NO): NO